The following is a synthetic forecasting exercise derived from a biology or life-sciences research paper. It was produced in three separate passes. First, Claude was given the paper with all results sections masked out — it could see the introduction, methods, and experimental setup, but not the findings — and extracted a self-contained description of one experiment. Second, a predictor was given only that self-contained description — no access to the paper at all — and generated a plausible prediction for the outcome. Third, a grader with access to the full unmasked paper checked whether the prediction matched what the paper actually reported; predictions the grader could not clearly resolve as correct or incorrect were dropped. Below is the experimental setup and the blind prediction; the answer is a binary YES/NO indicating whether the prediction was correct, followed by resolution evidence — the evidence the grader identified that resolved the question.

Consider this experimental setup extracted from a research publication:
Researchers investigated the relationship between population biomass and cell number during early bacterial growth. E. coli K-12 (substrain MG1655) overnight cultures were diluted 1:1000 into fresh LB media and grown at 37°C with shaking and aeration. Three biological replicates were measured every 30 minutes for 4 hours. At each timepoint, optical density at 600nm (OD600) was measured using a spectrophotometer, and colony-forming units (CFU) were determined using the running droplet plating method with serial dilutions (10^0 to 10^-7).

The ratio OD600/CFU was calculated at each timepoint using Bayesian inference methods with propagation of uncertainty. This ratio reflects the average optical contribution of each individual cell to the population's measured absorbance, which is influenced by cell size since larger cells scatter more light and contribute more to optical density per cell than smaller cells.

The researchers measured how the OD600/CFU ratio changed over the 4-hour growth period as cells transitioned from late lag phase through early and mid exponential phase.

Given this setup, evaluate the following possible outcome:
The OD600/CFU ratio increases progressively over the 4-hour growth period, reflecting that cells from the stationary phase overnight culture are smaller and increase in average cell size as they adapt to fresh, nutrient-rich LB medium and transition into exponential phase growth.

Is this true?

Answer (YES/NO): NO